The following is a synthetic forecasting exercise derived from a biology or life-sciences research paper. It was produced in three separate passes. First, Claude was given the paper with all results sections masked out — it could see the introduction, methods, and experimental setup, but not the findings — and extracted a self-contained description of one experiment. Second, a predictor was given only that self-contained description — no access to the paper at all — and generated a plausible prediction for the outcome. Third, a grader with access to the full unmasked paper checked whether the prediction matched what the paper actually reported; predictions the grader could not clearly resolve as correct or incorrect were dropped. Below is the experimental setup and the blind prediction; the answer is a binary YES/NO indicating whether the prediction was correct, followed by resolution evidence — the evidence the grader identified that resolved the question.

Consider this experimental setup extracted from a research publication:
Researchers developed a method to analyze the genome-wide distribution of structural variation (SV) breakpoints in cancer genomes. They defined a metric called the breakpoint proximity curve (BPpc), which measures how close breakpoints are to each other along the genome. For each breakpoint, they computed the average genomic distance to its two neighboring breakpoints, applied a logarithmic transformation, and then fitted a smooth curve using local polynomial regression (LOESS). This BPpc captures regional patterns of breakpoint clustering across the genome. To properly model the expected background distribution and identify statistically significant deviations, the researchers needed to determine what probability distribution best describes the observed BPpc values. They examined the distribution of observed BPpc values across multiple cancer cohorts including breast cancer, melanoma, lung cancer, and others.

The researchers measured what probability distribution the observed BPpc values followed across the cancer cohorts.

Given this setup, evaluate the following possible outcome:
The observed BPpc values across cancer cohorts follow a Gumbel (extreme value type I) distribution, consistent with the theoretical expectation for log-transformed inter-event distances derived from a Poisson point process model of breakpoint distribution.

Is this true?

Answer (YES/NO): NO